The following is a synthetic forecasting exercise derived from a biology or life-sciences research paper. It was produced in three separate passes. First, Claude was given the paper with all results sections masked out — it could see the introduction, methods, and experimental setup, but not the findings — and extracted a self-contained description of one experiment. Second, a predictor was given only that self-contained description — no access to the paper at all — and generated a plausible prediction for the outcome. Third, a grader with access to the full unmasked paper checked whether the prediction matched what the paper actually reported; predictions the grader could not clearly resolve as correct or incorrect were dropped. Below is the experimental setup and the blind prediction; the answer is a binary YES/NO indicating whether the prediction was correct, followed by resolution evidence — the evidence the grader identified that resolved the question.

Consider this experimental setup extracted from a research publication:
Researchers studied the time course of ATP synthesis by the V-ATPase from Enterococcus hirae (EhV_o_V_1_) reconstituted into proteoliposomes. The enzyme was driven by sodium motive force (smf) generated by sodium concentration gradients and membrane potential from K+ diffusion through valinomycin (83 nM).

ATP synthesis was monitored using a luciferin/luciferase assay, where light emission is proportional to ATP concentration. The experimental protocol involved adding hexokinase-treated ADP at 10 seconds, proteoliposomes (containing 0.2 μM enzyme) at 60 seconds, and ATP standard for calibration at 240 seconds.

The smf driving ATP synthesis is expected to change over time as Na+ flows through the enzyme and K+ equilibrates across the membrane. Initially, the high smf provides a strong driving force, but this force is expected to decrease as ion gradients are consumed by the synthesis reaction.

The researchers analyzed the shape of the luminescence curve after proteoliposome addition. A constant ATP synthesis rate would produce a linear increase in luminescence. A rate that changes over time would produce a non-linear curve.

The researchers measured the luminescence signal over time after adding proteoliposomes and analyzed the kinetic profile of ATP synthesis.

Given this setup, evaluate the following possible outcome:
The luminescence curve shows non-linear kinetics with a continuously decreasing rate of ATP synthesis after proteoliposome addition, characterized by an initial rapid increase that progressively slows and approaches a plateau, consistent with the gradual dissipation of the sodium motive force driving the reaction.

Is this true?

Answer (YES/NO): YES